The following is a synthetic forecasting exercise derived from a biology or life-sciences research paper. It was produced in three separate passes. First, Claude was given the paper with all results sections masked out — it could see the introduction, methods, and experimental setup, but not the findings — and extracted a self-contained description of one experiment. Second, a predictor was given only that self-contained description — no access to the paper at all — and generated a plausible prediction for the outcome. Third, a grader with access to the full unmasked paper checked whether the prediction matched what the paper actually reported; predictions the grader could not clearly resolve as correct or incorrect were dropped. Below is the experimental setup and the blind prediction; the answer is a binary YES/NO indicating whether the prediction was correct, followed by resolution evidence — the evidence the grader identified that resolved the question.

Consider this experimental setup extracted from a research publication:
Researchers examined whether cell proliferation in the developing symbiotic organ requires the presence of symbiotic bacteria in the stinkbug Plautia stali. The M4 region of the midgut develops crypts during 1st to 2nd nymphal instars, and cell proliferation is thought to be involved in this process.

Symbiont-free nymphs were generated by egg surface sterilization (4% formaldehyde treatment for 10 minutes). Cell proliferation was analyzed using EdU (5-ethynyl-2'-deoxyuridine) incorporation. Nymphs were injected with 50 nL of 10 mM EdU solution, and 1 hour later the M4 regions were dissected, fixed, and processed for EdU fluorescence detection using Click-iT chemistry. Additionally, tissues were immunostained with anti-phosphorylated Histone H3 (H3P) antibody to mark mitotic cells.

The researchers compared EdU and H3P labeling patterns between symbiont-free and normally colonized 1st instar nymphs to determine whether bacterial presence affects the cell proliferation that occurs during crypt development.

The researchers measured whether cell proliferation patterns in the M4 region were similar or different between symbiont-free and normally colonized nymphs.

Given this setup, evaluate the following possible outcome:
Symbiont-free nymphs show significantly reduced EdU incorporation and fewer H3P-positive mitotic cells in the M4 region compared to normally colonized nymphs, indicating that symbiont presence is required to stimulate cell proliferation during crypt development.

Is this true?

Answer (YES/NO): NO